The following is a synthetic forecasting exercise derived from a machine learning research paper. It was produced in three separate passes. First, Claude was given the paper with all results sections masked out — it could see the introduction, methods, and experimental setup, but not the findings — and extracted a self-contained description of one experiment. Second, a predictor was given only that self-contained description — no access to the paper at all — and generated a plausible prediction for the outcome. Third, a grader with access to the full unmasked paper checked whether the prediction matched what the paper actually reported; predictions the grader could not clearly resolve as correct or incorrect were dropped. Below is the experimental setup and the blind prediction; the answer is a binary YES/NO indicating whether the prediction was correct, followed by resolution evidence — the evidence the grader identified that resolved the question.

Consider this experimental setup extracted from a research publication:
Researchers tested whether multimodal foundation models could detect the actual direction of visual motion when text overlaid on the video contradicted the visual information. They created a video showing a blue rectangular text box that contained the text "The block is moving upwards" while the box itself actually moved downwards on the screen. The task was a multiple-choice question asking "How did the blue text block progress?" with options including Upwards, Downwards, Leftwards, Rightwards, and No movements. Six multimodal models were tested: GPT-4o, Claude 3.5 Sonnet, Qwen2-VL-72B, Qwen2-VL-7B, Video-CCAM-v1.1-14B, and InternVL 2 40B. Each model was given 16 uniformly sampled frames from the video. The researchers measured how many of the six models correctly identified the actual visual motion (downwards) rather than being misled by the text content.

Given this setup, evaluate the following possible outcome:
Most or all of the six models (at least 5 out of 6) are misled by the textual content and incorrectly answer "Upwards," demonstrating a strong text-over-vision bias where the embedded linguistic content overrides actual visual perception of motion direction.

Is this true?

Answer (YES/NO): YES